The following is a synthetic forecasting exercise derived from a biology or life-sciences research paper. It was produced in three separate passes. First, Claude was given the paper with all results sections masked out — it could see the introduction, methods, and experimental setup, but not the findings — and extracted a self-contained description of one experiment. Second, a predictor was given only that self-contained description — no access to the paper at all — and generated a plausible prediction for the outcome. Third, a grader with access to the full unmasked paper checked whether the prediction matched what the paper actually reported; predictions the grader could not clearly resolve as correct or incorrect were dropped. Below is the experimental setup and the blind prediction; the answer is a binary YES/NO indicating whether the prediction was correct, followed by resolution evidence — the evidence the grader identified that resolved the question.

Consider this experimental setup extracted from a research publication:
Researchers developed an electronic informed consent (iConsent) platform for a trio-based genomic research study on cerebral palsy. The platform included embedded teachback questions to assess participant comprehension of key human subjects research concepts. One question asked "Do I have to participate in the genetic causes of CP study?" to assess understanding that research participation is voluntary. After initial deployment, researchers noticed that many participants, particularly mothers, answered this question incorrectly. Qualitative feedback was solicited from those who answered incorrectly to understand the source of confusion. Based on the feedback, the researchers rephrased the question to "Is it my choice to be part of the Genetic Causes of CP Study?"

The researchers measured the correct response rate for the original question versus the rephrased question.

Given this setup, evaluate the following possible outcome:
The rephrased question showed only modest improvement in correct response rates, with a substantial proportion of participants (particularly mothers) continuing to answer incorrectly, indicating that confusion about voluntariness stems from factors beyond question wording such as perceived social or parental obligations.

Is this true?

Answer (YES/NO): NO